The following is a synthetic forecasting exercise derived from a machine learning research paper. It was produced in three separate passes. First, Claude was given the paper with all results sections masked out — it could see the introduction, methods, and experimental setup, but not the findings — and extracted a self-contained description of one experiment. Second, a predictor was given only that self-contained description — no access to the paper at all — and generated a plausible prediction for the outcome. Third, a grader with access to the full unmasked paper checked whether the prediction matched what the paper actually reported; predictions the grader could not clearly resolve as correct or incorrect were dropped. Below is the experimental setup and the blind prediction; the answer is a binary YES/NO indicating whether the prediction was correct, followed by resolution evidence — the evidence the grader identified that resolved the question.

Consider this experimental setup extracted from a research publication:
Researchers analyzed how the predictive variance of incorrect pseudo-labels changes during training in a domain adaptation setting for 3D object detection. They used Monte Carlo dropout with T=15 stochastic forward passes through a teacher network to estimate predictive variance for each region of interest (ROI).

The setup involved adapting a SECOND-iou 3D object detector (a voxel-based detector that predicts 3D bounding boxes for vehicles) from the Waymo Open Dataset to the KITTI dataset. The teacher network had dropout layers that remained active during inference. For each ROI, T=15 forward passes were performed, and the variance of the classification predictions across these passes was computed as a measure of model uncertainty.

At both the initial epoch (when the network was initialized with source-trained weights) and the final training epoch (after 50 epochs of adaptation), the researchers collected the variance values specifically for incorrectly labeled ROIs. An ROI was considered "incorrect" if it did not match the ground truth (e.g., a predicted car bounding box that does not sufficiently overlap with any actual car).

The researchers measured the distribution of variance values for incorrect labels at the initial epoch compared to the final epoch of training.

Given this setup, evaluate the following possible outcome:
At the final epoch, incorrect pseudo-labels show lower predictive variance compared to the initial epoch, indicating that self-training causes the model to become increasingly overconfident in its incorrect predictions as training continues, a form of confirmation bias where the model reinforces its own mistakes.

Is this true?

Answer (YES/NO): NO